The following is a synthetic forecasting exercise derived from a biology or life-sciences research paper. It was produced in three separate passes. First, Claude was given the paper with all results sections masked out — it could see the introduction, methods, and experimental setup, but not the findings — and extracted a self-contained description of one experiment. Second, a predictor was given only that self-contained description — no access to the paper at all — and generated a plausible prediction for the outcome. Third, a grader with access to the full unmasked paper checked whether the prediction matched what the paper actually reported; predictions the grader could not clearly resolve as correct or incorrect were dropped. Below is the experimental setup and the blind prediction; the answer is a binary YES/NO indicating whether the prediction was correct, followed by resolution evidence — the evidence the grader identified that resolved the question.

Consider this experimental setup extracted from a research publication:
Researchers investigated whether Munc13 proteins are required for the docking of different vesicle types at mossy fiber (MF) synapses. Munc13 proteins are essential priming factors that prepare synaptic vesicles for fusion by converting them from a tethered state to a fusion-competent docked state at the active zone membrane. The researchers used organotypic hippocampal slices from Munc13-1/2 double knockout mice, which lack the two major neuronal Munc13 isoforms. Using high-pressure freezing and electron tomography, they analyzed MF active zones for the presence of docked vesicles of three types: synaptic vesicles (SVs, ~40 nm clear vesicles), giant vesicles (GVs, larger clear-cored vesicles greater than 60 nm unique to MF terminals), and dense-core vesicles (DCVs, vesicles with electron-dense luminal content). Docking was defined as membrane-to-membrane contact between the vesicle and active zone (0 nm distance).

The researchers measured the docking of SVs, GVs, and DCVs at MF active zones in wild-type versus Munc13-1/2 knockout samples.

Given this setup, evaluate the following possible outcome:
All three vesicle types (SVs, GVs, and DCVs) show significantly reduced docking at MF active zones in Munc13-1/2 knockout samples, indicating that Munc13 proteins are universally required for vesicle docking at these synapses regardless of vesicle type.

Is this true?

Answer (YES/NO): YES